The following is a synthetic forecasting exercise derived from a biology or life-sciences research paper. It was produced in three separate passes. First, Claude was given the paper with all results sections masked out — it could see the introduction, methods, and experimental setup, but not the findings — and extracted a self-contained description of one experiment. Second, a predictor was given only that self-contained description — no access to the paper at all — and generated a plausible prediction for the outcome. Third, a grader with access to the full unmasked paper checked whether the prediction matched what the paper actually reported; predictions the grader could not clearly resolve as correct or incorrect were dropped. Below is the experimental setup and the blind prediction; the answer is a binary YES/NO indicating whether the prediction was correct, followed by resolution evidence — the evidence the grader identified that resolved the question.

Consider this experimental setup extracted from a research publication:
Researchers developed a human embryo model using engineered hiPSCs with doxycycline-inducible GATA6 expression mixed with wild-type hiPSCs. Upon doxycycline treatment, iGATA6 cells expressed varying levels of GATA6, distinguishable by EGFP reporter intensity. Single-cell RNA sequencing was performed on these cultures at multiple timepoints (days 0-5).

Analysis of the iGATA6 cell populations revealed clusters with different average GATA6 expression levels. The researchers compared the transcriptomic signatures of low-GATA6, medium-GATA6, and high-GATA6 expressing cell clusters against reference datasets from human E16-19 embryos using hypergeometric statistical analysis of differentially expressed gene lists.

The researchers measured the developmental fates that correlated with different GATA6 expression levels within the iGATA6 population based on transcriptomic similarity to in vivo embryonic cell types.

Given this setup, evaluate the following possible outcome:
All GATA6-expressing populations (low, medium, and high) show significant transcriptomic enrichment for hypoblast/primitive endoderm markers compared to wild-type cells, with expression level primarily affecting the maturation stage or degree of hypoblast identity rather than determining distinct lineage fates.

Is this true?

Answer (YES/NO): NO